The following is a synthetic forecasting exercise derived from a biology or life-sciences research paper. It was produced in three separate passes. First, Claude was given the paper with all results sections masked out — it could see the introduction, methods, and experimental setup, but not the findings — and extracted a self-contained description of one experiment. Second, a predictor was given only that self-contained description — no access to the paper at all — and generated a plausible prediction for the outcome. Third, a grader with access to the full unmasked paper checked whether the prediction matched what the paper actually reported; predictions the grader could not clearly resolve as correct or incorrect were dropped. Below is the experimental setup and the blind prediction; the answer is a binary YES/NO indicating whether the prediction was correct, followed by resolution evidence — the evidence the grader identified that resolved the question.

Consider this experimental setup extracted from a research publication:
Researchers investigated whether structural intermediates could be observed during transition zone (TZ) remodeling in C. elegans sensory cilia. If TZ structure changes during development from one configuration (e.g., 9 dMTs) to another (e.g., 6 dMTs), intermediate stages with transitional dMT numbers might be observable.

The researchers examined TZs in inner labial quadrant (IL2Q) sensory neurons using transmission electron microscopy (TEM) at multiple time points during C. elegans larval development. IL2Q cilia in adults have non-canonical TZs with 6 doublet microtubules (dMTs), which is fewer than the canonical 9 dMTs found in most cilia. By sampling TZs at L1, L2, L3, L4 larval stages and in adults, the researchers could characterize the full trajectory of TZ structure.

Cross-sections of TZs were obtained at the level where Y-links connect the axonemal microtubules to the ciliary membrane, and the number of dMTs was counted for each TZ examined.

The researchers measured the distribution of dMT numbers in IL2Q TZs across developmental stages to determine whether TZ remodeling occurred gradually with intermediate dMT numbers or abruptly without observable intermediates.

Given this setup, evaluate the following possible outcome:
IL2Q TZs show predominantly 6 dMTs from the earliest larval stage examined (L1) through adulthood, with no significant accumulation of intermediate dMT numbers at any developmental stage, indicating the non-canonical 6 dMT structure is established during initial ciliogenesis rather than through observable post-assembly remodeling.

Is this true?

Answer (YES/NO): NO